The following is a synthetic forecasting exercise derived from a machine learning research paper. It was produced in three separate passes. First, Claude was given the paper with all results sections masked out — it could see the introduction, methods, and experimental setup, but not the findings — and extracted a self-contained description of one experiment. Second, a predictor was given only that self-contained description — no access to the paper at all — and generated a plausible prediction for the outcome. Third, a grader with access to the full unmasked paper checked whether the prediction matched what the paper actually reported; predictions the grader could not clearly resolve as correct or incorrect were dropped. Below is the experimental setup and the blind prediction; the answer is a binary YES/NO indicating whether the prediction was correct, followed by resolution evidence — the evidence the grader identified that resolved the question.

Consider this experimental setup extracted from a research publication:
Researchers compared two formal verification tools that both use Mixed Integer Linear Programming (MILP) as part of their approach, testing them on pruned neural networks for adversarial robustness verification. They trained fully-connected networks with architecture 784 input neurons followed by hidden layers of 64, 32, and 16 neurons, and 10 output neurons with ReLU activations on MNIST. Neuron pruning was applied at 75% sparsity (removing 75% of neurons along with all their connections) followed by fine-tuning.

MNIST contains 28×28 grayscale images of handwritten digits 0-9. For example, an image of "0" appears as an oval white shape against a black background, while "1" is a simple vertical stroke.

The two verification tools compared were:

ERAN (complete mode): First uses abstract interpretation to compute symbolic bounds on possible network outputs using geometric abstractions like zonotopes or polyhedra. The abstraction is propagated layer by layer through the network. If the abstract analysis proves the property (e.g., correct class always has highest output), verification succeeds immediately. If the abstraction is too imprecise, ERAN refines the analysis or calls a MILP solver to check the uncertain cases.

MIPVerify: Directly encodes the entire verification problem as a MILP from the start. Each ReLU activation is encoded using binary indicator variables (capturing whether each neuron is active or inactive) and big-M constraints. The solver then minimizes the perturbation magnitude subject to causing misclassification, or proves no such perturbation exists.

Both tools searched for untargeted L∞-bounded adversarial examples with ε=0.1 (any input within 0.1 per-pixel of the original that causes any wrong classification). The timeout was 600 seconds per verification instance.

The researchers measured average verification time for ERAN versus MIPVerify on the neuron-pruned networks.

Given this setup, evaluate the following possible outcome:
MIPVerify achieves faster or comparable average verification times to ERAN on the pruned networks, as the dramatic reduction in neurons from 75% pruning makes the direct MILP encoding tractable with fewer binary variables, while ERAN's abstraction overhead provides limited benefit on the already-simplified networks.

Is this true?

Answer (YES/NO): NO